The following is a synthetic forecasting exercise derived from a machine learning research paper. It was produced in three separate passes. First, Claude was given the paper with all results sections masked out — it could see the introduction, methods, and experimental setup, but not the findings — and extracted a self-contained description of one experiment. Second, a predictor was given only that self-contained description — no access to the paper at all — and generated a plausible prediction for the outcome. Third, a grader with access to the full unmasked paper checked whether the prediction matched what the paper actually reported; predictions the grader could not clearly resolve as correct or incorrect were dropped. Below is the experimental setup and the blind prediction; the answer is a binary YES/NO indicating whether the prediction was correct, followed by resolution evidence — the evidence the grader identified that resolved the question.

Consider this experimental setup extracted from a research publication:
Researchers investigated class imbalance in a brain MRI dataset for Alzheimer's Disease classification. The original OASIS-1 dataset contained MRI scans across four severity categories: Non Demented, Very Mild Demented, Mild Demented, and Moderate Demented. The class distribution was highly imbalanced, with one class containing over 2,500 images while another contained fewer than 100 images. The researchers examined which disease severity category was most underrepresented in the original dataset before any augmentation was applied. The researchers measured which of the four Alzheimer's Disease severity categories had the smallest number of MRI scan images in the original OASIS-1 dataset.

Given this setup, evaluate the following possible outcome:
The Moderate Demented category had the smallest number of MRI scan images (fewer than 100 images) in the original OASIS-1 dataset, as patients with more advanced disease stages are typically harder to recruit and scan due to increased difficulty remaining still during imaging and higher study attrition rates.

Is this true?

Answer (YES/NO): YES